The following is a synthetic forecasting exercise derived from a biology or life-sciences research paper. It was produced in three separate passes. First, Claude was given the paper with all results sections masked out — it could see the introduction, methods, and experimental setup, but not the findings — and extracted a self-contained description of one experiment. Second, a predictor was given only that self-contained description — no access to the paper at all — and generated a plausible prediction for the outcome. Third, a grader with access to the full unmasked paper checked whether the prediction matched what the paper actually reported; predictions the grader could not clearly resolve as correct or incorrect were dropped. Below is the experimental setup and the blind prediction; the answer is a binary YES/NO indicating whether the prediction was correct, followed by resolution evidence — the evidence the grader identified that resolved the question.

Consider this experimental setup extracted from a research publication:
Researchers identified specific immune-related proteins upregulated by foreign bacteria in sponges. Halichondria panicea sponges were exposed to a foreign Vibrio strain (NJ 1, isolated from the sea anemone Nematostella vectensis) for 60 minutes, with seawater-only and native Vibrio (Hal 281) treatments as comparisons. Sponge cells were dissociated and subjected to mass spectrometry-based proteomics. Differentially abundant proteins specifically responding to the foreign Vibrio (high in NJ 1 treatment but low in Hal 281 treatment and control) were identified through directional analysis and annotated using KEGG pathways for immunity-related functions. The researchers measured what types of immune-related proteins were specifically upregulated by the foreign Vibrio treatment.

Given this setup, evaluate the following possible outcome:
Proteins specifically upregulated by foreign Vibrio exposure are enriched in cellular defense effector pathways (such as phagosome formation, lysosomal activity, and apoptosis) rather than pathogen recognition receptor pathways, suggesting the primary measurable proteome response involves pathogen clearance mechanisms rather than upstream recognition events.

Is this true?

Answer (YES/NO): NO